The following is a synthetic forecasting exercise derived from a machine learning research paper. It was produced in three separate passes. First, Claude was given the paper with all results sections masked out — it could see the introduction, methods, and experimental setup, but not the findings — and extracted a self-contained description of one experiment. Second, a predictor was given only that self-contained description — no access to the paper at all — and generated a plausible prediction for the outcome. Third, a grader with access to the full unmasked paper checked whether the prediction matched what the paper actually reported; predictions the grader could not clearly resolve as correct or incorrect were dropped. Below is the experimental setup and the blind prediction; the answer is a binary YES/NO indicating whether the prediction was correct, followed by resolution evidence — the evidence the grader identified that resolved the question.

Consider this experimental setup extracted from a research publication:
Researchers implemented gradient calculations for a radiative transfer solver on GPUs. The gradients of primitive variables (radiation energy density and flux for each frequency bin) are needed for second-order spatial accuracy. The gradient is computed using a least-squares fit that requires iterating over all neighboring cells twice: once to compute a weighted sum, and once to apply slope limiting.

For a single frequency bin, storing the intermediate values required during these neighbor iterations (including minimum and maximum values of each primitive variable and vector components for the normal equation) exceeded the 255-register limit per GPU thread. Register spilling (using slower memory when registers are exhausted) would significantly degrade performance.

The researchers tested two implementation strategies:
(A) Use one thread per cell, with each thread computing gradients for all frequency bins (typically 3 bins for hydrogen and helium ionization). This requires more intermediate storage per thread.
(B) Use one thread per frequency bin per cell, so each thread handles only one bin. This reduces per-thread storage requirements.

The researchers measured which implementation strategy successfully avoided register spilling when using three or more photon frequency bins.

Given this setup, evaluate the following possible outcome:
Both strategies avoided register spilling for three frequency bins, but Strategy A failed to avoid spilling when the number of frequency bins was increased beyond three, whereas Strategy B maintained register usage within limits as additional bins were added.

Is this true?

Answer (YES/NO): NO